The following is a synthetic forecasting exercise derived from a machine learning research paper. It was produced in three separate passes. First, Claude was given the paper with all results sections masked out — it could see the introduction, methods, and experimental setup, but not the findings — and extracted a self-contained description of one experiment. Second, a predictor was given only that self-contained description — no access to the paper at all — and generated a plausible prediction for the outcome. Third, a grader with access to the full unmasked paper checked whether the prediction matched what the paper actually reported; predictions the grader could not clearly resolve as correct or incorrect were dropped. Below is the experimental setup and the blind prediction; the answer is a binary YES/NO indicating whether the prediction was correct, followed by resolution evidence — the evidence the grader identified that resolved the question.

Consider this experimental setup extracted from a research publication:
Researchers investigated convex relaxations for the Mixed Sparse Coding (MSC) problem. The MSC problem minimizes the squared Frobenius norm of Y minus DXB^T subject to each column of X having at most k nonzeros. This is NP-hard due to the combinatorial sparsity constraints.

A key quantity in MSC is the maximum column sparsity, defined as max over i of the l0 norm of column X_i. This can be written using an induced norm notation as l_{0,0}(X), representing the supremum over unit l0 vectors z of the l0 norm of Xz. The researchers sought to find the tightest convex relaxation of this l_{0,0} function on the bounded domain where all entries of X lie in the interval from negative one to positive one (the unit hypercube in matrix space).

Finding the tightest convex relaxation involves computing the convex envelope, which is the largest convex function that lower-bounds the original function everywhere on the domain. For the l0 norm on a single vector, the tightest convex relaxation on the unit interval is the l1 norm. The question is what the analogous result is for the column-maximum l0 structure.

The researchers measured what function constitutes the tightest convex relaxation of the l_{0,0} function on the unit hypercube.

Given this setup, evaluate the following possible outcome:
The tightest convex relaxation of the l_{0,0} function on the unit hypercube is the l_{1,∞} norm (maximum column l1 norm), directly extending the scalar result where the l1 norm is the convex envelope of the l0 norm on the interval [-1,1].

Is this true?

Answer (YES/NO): YES